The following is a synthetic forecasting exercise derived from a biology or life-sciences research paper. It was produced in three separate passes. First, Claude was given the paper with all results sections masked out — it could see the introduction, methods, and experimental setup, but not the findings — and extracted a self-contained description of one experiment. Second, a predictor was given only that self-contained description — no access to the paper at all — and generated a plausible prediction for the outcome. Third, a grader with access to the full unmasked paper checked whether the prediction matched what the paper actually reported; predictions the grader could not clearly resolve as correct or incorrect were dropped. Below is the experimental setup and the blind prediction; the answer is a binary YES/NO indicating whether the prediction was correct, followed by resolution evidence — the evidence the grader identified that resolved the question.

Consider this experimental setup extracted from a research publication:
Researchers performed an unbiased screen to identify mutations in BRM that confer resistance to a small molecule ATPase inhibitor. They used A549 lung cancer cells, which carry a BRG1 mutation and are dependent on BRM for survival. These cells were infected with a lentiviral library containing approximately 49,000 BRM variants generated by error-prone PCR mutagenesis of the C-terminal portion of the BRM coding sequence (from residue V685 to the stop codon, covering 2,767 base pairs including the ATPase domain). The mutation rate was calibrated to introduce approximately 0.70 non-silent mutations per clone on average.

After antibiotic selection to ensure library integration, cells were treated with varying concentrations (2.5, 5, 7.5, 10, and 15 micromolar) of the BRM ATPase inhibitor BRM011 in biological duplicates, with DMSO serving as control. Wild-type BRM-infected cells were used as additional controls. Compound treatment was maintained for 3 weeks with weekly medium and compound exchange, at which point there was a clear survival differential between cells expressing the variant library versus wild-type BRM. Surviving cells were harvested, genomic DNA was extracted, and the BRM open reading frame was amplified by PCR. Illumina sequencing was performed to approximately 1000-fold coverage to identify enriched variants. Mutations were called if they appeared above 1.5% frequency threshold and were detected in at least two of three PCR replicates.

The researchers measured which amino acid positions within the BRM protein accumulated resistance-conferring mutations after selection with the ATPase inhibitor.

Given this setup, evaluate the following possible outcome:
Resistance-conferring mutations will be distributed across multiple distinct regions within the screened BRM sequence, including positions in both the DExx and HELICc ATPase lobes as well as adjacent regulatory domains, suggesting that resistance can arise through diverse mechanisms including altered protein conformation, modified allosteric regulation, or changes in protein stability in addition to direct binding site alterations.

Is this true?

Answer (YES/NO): NO